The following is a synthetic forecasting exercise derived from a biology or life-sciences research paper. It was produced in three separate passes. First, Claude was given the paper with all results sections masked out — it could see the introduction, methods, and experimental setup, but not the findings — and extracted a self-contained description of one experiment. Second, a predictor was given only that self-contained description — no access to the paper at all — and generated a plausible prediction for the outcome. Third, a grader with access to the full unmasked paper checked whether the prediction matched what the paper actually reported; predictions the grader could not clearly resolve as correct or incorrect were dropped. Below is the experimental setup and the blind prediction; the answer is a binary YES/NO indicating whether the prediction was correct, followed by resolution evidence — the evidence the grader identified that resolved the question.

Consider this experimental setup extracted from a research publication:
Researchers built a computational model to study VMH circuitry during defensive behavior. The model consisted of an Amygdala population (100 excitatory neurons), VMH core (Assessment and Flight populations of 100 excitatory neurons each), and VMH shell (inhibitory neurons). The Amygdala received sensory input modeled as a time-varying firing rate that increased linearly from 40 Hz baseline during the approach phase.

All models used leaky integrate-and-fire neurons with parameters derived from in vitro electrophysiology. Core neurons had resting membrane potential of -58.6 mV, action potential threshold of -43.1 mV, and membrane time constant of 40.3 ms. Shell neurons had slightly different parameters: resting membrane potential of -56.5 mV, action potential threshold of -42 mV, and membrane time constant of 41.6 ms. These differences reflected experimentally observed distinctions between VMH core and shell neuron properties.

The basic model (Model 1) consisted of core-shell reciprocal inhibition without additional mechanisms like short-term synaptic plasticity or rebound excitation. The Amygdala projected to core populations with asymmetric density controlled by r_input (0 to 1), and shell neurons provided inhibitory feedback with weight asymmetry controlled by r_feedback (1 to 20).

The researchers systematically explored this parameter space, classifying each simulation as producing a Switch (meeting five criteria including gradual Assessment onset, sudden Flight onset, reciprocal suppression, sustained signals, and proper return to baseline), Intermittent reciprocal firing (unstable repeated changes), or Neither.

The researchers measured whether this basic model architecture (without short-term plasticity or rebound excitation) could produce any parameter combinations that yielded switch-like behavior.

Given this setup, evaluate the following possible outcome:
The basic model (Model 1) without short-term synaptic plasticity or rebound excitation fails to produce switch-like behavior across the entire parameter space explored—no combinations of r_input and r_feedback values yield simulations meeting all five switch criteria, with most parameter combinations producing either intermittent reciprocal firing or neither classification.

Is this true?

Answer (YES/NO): NO